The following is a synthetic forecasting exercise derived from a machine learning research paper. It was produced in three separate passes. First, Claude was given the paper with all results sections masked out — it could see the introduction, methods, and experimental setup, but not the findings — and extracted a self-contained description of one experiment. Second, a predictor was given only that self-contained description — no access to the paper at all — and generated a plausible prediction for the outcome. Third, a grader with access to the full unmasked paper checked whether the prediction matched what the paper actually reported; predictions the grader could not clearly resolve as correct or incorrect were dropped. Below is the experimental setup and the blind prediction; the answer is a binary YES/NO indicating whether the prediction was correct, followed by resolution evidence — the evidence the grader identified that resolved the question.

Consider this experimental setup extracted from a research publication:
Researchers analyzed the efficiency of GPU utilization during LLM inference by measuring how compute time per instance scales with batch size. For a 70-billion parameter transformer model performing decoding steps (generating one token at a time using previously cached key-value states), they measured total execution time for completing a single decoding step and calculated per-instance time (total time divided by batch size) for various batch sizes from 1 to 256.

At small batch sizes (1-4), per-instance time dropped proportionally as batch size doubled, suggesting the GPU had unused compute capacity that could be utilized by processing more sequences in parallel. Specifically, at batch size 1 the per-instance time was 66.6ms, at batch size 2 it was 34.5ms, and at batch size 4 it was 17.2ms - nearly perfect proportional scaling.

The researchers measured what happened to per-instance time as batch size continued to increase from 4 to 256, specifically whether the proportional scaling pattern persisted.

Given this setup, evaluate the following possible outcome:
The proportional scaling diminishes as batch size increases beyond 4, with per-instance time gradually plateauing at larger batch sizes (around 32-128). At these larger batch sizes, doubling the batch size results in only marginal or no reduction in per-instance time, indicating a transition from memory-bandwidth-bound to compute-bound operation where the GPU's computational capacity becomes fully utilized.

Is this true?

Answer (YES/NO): NO